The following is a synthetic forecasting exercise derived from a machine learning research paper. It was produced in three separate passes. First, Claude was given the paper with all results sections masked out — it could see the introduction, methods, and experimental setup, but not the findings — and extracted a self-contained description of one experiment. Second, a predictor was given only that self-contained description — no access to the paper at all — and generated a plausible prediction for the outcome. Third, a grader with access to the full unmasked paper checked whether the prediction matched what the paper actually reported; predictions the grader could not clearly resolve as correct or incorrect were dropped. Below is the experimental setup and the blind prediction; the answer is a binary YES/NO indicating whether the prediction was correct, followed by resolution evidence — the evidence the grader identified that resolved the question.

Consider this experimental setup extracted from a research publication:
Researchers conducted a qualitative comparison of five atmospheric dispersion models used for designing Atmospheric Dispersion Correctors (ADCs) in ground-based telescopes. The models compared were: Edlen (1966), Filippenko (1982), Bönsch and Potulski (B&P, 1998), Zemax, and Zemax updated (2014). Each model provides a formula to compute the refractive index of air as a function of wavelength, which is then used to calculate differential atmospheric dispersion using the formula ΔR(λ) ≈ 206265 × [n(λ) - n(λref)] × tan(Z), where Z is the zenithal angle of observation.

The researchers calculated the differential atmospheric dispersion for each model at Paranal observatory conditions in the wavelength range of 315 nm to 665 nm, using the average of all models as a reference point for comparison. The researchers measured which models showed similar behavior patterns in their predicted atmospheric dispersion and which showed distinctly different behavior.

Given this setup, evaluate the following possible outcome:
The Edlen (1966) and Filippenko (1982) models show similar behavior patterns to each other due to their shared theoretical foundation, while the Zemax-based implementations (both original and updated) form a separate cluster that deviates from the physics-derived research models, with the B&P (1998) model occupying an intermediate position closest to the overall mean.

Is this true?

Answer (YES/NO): NO